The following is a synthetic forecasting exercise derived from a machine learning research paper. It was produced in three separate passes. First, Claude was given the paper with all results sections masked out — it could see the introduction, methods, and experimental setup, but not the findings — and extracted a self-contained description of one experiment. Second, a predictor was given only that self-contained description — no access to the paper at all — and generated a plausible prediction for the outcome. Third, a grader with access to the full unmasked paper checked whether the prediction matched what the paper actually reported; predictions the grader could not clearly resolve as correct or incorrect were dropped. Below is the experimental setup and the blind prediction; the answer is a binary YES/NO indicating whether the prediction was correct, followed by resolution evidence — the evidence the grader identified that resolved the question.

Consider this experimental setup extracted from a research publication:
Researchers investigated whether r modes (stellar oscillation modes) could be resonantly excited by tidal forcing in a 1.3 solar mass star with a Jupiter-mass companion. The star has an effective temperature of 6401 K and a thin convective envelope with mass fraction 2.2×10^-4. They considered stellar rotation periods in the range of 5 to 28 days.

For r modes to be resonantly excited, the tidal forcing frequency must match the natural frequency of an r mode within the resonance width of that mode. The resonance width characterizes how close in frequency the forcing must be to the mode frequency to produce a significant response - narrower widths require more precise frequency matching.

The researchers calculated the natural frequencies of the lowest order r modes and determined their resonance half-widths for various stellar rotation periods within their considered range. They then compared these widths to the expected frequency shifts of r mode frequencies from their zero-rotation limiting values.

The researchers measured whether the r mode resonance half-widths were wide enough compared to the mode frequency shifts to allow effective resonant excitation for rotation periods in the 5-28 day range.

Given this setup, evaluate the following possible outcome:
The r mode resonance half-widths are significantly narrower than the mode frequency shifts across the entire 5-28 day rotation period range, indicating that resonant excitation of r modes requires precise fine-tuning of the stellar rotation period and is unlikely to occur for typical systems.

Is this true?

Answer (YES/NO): YES